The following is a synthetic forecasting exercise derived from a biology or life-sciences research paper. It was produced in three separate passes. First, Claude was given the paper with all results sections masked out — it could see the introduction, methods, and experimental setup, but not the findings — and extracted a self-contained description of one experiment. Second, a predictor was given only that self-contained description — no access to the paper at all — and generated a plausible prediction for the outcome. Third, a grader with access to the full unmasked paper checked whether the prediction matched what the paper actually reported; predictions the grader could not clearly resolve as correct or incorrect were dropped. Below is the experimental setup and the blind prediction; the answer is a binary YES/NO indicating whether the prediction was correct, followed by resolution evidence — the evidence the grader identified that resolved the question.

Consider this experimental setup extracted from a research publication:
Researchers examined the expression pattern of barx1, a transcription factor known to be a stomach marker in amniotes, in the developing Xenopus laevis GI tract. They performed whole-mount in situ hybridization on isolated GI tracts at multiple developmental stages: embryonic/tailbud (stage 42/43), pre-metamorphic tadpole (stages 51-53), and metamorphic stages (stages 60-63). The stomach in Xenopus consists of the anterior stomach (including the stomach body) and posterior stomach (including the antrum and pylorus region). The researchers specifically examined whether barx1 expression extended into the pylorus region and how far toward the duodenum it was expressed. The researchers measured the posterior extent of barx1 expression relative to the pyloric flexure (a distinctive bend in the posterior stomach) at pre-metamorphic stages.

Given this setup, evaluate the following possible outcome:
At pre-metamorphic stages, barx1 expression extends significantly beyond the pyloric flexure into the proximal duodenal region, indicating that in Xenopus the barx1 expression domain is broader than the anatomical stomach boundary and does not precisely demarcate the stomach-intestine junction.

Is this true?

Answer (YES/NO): NO